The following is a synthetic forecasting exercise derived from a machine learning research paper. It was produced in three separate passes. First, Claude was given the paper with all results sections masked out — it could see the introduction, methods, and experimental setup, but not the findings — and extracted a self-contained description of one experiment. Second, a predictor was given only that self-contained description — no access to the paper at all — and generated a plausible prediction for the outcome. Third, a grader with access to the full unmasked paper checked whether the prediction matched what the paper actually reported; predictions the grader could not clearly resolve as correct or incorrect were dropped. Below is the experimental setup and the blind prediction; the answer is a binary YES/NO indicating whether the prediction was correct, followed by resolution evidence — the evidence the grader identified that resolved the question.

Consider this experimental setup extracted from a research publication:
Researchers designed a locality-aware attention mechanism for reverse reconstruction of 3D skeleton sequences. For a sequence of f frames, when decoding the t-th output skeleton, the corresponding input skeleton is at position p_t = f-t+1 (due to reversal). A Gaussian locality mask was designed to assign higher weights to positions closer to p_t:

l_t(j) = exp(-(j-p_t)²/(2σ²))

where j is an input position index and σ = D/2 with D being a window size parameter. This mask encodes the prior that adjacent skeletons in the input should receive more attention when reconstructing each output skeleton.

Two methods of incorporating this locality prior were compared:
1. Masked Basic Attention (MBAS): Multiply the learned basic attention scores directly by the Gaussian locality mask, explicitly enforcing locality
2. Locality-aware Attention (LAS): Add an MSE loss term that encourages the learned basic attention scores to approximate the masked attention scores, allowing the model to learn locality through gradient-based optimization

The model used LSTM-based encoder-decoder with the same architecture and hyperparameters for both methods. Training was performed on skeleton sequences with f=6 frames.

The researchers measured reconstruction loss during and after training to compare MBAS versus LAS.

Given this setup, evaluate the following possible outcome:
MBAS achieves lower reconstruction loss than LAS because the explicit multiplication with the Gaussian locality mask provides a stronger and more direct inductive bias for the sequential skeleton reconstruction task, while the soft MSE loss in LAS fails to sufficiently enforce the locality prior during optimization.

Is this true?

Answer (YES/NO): NO